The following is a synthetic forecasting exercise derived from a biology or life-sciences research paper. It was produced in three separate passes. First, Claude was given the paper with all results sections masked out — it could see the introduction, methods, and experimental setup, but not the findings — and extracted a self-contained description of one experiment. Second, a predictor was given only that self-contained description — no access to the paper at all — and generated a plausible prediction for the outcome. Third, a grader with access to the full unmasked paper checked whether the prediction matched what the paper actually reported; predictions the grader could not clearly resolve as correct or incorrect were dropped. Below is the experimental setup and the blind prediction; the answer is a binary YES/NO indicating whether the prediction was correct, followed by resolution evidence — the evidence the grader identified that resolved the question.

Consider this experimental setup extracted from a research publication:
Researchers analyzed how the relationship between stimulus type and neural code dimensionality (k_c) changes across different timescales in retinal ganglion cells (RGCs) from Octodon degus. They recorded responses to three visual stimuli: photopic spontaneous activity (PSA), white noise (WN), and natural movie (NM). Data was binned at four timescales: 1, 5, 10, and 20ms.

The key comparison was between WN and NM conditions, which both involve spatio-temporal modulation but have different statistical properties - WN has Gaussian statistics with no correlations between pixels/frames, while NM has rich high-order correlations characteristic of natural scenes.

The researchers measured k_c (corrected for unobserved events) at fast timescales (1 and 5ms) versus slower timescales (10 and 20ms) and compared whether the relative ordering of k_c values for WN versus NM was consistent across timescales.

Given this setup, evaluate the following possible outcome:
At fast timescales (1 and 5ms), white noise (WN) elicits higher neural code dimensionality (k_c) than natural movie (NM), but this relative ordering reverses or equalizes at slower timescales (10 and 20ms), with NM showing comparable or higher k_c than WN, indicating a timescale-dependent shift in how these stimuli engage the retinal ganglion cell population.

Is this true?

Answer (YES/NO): NO